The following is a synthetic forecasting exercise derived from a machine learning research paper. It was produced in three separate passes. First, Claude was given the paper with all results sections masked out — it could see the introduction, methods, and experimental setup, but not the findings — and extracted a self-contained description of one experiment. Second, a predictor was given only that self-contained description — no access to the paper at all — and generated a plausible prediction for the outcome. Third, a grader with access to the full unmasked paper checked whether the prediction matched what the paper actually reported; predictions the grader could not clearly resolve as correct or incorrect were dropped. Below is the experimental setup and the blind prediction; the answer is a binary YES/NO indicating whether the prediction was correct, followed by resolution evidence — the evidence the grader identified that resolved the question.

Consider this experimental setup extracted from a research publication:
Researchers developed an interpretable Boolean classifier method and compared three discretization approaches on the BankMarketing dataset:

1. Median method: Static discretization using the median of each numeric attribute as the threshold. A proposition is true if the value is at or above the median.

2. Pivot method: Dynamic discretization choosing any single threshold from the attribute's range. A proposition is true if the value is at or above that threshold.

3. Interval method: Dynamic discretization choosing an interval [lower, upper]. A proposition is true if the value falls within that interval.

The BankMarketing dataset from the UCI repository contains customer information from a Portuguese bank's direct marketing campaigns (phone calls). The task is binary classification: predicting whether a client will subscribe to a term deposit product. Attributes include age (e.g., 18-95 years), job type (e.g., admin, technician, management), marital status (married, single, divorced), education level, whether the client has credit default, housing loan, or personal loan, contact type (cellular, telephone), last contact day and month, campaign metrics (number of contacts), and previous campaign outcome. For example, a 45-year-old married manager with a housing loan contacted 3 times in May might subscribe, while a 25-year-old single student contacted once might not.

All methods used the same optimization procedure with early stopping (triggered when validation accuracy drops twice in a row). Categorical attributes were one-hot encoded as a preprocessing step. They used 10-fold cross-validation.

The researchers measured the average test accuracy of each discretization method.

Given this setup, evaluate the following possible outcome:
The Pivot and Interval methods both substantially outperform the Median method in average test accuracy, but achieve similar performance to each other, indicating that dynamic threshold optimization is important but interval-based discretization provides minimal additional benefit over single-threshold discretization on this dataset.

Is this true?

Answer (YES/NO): NO